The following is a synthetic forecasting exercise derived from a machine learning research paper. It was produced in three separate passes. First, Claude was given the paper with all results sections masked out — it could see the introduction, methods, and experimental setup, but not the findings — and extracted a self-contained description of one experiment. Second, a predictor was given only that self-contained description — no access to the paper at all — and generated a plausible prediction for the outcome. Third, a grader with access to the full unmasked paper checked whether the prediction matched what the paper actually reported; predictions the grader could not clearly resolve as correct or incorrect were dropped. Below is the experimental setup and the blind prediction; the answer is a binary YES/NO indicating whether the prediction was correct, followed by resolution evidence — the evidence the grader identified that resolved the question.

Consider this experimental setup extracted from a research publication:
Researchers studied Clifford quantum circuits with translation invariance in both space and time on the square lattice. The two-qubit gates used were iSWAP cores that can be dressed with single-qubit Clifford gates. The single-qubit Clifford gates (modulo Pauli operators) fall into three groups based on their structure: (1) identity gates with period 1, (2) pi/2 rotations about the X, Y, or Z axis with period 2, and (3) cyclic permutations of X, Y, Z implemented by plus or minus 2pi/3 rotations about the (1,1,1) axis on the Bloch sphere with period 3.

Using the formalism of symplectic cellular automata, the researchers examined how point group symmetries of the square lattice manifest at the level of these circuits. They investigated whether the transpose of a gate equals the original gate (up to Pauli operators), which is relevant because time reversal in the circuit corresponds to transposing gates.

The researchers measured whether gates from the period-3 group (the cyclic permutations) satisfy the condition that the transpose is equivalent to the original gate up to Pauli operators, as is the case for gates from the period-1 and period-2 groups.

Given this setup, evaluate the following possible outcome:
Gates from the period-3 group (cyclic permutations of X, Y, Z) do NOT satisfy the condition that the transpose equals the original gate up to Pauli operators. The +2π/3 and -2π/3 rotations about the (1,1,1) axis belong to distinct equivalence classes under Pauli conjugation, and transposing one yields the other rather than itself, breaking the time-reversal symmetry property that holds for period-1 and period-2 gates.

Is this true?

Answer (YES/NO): YES